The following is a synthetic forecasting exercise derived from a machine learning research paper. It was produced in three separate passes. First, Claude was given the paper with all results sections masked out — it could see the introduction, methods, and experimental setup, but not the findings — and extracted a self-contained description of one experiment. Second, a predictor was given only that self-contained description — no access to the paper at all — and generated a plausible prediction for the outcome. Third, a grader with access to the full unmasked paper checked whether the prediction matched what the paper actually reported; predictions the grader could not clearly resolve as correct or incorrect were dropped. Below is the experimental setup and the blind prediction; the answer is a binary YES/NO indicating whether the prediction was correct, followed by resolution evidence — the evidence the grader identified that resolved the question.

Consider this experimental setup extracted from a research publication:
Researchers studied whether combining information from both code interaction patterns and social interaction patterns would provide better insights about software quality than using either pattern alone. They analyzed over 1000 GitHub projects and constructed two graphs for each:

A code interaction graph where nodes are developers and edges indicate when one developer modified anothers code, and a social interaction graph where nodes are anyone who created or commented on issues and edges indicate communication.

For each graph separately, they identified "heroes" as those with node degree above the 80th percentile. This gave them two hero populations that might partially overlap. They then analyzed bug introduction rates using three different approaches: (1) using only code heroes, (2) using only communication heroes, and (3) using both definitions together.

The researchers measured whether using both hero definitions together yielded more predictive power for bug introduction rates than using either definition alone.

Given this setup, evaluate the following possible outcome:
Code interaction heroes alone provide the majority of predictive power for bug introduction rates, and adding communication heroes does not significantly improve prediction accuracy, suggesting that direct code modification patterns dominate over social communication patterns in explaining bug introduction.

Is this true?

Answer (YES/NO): NO